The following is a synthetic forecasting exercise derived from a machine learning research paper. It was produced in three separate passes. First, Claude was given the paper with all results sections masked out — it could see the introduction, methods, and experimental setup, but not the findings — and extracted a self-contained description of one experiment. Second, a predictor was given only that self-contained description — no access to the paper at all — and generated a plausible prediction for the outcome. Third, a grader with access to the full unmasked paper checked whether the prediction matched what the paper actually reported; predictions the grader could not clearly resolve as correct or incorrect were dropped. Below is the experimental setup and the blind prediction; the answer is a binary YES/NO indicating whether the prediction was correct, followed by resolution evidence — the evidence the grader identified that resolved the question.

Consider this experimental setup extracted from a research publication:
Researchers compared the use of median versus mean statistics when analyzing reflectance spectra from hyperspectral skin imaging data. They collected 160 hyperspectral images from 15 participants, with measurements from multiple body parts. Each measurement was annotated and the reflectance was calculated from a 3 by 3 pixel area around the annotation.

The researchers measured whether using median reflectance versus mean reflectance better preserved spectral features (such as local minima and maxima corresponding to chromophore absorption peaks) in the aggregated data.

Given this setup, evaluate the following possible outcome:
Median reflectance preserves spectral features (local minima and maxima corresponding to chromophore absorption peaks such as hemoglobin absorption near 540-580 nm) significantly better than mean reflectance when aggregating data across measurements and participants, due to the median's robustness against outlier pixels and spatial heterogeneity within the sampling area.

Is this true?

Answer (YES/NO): YES